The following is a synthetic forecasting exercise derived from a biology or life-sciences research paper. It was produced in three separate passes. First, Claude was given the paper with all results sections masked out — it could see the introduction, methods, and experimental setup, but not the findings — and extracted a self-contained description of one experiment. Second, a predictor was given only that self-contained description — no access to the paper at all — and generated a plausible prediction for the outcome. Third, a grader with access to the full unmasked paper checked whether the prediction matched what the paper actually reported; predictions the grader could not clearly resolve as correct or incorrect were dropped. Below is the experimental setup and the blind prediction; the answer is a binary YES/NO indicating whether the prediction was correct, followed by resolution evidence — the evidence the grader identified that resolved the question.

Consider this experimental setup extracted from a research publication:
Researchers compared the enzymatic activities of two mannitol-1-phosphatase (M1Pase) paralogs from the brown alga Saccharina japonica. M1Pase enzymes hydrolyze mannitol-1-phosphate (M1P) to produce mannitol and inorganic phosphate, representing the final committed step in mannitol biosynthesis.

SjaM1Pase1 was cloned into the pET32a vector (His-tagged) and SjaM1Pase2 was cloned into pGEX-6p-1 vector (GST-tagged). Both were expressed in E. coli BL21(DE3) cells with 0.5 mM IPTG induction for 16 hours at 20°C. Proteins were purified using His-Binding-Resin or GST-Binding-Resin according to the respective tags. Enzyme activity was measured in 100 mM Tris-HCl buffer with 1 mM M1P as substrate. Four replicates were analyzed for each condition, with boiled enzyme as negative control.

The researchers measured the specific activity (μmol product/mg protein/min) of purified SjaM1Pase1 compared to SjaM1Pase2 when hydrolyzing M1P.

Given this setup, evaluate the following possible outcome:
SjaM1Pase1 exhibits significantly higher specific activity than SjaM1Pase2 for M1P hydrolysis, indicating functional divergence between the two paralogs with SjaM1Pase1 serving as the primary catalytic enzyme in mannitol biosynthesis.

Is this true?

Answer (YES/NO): YES